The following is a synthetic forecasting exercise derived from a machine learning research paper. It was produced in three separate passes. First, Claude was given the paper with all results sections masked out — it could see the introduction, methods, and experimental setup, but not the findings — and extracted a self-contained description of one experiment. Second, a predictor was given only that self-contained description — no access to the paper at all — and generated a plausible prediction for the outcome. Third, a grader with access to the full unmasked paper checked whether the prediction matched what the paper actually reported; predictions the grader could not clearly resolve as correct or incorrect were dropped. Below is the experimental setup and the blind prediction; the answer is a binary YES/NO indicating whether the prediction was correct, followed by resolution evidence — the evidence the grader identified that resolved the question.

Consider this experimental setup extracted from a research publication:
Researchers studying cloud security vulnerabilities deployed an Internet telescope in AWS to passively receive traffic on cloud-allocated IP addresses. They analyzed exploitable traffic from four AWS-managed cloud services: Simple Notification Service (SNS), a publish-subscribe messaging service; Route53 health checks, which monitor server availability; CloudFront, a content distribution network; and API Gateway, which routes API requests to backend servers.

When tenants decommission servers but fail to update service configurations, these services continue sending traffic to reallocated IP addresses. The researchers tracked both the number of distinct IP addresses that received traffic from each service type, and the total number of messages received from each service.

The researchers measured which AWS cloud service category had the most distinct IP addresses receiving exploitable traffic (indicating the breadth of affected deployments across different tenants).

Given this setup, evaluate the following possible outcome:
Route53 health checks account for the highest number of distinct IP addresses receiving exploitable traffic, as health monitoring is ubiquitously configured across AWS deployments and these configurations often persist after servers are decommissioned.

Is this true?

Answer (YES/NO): NO